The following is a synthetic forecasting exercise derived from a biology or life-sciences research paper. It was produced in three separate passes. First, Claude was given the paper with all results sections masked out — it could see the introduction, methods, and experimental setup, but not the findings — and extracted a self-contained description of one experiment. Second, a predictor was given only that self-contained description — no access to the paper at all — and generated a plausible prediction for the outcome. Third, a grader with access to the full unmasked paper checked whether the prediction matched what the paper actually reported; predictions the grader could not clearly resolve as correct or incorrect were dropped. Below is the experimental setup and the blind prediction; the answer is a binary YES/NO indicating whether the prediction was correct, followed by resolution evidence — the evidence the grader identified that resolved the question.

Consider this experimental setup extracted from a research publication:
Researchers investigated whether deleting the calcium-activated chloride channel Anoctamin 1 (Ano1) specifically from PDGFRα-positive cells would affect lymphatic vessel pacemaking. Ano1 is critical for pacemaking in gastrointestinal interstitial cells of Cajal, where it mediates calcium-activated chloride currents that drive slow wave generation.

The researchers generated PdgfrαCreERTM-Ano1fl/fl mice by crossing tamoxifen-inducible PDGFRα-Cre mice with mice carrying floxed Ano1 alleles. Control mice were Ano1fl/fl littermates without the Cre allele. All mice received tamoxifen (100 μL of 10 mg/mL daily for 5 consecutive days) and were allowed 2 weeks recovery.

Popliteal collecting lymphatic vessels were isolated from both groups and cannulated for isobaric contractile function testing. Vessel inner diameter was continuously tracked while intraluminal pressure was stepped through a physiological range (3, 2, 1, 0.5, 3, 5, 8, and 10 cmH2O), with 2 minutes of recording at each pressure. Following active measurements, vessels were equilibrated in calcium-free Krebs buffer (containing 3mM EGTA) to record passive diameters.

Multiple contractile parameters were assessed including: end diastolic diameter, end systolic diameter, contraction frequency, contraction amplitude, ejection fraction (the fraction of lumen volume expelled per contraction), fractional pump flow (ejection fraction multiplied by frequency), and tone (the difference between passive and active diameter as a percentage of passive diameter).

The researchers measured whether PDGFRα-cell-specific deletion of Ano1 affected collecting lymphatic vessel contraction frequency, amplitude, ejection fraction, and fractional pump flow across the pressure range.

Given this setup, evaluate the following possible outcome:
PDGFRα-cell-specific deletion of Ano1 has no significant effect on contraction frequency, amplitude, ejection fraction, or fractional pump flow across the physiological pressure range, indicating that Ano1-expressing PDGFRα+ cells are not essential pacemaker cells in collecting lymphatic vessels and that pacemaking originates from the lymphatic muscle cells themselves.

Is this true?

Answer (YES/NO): YES